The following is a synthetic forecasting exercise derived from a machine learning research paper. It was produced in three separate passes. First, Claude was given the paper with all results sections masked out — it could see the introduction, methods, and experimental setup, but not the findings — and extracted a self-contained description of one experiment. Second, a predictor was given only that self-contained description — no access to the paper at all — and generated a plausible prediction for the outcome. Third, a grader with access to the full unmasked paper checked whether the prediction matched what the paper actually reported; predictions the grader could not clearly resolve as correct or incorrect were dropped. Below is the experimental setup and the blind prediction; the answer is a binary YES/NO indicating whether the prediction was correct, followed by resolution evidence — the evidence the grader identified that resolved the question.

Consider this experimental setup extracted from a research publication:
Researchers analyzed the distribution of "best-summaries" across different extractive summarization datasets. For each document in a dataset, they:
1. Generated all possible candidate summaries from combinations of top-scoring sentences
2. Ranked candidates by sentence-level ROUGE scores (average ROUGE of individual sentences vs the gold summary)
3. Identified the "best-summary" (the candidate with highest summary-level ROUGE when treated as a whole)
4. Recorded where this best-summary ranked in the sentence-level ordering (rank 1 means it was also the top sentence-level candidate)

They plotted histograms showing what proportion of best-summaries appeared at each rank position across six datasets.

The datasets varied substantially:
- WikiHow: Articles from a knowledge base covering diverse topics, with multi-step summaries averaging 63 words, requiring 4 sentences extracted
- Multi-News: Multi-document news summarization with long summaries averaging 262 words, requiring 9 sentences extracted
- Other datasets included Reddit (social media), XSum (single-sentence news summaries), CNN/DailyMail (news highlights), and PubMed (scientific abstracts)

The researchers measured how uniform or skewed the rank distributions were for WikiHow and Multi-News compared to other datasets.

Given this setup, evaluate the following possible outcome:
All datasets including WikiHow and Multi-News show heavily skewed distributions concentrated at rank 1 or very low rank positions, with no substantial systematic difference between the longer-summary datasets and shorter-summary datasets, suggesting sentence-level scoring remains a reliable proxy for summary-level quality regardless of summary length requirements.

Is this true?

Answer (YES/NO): NO